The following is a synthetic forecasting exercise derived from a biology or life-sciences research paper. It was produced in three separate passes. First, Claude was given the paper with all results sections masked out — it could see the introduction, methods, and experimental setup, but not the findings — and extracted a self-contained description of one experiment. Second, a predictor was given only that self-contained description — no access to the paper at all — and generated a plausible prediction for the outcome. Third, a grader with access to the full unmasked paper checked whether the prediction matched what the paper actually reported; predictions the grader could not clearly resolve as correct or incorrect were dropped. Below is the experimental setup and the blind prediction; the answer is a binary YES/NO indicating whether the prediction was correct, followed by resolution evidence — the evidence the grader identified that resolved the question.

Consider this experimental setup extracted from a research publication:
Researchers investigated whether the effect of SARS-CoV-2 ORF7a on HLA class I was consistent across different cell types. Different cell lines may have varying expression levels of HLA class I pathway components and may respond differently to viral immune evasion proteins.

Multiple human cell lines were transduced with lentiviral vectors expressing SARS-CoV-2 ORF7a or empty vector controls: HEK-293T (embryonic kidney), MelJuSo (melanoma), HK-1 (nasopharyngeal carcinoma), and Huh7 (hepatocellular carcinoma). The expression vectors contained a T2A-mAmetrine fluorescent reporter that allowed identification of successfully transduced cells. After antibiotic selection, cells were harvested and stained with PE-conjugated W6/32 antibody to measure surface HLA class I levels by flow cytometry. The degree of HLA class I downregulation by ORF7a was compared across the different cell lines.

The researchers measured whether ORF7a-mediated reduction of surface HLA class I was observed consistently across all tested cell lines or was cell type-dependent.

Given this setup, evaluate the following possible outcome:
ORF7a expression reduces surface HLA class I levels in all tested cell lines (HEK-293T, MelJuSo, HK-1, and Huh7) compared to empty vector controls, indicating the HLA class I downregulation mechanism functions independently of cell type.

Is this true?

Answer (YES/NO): YES